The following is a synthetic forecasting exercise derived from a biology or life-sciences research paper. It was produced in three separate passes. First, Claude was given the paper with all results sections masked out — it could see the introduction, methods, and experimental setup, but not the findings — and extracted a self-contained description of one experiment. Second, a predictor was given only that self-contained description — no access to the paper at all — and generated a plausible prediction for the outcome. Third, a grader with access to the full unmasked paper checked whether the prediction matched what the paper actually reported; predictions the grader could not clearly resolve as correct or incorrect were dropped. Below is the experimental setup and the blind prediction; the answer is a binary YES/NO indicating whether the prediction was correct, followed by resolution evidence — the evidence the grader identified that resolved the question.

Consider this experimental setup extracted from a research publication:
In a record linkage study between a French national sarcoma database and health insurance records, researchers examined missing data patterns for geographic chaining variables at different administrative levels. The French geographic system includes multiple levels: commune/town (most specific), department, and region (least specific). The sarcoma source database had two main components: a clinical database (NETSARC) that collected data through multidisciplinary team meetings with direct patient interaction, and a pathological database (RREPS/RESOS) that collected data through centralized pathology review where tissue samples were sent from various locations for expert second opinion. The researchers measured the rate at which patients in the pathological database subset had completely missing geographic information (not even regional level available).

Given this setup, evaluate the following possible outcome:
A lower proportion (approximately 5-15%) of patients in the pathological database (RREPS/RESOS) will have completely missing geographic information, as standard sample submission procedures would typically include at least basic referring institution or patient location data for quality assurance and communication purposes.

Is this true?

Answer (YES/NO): YES